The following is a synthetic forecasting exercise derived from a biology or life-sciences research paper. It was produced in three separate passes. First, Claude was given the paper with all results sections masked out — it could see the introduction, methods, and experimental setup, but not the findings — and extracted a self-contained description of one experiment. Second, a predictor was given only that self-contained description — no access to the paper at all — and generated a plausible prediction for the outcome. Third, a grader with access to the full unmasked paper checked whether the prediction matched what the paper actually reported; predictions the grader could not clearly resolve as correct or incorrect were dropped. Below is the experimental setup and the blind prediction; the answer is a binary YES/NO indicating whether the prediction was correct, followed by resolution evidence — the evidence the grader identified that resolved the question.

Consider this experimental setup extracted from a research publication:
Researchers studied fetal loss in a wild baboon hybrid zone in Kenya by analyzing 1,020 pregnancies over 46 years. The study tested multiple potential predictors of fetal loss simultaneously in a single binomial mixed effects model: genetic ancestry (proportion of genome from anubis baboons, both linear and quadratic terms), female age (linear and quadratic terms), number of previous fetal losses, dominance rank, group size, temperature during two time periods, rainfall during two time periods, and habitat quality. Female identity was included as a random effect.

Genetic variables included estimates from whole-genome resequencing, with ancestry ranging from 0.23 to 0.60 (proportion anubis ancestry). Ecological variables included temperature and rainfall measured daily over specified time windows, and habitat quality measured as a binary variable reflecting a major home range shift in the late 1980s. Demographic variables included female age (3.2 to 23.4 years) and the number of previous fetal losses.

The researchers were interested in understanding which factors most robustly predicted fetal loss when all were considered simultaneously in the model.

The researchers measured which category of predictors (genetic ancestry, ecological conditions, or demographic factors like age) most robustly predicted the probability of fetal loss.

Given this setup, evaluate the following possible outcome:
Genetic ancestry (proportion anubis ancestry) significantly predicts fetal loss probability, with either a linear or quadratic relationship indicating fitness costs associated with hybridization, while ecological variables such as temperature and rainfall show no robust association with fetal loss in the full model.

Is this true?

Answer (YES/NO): NO